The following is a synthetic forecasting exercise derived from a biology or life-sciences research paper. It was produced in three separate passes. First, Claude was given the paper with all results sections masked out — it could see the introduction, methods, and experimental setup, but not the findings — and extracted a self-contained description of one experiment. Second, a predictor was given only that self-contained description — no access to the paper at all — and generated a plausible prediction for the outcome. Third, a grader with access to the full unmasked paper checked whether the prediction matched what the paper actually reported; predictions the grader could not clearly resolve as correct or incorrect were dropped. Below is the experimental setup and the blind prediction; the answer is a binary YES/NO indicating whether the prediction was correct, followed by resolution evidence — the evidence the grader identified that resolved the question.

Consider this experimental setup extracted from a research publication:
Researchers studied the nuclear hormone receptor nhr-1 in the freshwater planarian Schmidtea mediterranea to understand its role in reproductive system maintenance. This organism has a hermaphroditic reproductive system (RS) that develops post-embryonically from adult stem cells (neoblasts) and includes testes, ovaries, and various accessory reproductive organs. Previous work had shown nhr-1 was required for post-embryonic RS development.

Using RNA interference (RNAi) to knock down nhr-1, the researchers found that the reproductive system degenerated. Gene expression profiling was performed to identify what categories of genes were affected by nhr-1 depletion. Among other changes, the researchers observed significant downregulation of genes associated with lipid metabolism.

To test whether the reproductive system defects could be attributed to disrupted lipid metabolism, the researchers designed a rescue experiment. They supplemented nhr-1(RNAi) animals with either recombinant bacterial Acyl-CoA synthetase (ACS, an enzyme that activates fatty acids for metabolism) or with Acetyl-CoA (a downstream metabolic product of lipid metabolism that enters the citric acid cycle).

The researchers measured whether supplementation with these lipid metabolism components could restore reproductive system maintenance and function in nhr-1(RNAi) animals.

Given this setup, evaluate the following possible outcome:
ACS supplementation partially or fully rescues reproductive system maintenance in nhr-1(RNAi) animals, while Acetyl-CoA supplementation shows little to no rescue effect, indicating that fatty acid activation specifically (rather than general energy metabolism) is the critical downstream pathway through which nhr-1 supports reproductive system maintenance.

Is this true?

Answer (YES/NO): NO